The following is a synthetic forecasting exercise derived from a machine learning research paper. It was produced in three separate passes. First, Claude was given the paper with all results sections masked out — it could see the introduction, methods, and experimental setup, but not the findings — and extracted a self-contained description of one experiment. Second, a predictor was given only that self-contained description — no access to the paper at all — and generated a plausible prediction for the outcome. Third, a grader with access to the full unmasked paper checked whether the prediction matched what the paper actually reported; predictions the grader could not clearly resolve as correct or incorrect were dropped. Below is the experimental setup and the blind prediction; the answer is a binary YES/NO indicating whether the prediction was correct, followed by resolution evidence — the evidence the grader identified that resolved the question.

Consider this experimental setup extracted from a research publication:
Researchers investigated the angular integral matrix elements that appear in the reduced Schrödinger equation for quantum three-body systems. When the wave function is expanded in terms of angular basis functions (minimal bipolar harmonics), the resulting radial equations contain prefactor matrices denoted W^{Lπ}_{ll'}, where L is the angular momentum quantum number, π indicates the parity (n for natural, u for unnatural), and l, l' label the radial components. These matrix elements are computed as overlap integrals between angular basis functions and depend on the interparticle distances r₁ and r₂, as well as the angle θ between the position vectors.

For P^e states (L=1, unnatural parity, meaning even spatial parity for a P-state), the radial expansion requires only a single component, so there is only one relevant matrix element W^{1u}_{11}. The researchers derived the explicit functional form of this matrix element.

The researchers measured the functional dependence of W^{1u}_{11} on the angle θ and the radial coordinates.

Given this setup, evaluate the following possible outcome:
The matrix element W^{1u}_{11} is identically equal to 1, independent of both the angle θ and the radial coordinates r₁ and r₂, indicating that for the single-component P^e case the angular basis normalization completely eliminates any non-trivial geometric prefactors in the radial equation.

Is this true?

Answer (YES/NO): NO